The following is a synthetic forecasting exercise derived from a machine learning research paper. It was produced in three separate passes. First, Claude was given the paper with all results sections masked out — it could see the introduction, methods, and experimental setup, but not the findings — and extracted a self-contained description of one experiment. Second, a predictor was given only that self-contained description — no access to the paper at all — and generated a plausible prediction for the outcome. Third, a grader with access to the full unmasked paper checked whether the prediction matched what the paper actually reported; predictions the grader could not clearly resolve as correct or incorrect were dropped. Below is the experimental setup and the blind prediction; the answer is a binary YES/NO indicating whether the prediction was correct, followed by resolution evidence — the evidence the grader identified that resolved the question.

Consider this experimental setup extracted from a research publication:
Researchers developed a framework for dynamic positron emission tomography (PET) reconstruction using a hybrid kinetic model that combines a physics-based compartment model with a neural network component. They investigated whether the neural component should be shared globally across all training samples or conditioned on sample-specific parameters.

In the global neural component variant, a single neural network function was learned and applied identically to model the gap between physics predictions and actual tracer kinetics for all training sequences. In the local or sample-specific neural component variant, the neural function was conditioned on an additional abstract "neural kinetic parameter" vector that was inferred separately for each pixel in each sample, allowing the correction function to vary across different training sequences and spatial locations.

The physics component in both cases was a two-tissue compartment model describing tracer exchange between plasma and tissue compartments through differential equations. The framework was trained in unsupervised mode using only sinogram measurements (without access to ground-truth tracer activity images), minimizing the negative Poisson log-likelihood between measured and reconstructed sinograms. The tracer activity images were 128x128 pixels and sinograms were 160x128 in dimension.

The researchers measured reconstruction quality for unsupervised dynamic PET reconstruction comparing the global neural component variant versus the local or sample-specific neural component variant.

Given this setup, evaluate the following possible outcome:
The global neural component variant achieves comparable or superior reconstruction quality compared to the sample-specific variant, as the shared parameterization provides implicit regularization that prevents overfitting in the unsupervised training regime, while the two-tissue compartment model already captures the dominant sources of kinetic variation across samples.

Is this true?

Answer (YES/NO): NO